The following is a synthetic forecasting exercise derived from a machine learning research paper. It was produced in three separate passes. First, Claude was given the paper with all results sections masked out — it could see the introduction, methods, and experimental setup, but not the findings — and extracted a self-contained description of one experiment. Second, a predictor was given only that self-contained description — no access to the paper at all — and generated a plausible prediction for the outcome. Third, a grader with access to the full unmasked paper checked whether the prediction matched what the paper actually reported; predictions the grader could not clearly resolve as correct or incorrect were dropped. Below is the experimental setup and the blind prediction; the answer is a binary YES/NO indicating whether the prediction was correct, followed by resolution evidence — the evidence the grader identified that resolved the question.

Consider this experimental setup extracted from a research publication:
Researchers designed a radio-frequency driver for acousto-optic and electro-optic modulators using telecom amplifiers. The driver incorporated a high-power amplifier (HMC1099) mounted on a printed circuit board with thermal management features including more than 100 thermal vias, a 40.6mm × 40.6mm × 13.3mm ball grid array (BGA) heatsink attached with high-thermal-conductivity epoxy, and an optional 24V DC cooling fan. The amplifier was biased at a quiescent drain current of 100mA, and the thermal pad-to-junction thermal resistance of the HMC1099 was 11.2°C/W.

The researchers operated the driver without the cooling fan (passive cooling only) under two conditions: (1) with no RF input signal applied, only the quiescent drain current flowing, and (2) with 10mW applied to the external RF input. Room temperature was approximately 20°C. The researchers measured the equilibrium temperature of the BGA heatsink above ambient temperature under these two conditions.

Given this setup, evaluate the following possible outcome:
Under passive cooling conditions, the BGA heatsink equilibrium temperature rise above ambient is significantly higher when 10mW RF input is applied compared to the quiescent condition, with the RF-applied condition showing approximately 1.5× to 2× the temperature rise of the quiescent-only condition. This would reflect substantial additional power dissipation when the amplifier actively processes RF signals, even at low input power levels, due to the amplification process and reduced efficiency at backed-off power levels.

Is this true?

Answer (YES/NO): YES